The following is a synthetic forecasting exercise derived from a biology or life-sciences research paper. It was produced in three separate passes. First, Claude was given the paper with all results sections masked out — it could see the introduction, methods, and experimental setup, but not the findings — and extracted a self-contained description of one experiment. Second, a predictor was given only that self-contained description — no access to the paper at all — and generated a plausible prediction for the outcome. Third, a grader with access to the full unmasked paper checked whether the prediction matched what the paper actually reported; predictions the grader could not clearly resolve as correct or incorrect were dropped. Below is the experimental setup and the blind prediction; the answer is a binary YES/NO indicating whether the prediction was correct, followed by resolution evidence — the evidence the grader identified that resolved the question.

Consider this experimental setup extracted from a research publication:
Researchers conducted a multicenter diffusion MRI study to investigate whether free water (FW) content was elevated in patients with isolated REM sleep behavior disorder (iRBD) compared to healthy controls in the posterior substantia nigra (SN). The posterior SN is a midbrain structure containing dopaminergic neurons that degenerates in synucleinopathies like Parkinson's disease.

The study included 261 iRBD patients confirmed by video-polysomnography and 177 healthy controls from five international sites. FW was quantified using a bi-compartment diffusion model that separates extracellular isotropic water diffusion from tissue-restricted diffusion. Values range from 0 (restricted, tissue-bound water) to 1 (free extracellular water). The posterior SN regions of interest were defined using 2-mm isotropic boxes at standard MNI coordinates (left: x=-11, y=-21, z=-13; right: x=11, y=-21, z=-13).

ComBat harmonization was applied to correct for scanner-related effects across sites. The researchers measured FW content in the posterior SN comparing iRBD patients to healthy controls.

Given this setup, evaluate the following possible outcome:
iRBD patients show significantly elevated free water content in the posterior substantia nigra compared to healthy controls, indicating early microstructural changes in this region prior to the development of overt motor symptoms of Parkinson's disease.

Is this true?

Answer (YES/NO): NO